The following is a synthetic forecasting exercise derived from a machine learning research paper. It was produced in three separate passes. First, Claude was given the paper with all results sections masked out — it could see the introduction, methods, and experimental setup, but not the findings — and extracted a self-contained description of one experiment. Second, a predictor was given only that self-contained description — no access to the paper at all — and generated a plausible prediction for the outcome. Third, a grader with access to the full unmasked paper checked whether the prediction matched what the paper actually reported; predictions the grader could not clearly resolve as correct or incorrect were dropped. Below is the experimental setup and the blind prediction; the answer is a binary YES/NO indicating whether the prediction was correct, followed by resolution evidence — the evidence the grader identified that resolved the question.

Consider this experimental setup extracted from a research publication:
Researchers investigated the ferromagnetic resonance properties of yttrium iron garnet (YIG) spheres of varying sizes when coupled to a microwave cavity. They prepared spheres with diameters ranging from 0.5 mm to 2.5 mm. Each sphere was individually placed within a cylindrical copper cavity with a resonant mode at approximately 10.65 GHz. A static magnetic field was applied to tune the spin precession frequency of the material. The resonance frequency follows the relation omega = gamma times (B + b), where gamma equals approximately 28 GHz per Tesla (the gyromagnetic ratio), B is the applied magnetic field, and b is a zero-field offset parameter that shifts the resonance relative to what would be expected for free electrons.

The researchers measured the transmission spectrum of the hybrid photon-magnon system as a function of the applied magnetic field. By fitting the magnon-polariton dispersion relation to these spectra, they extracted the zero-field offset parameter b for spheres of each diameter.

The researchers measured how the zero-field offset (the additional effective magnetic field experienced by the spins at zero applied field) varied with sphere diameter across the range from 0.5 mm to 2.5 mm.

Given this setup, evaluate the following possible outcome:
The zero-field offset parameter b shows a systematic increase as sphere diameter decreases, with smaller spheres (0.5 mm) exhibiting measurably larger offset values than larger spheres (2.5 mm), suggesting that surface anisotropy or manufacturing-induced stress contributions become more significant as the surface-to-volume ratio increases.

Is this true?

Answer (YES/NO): NO